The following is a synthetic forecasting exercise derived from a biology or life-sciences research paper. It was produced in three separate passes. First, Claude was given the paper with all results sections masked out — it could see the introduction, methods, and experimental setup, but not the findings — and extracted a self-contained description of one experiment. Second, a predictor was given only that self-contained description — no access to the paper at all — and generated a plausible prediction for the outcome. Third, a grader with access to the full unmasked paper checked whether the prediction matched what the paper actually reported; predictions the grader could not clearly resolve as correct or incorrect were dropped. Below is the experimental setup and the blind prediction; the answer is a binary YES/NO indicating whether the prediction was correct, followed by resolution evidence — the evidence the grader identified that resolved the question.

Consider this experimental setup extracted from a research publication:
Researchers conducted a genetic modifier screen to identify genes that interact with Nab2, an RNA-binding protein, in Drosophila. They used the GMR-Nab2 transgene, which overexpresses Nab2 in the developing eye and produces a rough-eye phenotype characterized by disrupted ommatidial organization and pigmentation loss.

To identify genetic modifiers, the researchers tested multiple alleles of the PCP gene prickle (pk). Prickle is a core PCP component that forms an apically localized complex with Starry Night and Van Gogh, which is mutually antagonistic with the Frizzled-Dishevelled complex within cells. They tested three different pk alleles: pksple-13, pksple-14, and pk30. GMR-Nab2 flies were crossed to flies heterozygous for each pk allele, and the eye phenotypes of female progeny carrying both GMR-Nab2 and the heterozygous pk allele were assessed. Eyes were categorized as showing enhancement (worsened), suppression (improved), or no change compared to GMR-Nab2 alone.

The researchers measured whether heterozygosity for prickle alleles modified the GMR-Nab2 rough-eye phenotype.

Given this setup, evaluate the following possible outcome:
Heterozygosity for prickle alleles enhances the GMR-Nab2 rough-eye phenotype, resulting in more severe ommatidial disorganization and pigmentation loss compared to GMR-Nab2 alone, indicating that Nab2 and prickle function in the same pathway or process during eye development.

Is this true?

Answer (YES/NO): NO